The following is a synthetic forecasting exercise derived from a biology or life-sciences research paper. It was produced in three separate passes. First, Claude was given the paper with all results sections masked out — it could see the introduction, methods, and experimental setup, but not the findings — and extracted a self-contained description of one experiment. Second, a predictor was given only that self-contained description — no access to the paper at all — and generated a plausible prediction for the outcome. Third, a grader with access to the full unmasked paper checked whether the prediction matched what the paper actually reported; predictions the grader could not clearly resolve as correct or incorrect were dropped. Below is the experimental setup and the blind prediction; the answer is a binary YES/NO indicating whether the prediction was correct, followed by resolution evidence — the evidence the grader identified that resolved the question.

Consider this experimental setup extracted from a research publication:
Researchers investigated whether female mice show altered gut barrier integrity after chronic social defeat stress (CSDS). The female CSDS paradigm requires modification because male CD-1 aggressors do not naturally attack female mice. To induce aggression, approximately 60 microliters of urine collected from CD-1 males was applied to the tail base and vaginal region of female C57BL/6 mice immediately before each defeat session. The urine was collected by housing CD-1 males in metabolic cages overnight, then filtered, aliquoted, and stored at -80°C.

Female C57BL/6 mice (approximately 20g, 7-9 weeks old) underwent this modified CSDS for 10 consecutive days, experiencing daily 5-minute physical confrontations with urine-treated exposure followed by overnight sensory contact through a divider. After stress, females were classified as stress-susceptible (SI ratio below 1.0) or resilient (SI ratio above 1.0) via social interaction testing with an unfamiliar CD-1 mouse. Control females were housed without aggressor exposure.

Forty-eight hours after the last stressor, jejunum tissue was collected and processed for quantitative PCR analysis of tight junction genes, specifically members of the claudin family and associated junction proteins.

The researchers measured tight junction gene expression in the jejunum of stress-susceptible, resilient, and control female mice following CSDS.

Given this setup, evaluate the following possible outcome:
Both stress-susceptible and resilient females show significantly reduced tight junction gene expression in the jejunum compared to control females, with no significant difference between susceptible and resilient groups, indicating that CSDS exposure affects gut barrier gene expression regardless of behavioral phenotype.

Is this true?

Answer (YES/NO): NO